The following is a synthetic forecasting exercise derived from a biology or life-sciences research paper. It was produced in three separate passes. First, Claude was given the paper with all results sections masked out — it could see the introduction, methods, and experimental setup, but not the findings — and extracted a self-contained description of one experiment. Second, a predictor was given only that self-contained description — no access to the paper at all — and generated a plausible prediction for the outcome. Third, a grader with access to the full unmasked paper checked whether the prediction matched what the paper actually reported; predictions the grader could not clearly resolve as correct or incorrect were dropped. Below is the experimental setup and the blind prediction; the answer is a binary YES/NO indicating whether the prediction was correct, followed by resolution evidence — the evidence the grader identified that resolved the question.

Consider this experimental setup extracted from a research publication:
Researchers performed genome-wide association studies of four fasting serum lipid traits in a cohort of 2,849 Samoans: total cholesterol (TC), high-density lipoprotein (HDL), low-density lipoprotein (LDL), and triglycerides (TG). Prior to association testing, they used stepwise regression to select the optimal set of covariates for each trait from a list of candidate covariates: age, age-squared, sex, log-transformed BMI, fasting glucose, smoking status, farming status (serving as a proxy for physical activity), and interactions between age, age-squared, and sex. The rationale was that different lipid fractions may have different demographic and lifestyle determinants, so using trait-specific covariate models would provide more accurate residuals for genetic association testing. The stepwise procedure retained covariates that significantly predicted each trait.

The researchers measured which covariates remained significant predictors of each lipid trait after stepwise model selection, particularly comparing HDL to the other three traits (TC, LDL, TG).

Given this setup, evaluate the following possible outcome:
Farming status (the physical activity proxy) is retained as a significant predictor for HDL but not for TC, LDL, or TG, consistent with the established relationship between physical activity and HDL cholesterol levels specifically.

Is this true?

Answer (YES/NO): NO